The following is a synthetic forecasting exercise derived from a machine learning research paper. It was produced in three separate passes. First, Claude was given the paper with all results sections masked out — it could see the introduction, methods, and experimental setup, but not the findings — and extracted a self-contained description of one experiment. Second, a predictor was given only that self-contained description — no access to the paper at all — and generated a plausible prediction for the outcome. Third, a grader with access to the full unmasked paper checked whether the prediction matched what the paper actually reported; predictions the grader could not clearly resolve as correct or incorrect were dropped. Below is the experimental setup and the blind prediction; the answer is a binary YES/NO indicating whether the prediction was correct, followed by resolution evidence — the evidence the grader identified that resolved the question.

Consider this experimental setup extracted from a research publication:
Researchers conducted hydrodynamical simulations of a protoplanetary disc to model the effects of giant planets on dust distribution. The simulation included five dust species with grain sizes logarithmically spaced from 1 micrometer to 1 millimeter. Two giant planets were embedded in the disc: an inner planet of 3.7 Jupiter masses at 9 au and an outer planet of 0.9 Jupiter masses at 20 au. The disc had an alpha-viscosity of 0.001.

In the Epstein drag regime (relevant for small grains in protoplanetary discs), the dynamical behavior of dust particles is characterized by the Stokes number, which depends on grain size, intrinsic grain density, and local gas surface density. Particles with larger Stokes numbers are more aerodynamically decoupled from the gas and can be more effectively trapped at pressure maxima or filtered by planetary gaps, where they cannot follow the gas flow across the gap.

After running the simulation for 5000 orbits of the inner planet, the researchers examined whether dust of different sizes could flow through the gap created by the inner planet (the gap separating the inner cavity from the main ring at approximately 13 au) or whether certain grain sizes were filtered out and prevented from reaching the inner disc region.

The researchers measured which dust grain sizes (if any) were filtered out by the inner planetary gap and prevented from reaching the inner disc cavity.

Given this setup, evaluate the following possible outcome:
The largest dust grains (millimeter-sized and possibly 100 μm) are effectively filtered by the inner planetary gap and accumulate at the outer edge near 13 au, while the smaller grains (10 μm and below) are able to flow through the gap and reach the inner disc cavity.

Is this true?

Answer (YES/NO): NO